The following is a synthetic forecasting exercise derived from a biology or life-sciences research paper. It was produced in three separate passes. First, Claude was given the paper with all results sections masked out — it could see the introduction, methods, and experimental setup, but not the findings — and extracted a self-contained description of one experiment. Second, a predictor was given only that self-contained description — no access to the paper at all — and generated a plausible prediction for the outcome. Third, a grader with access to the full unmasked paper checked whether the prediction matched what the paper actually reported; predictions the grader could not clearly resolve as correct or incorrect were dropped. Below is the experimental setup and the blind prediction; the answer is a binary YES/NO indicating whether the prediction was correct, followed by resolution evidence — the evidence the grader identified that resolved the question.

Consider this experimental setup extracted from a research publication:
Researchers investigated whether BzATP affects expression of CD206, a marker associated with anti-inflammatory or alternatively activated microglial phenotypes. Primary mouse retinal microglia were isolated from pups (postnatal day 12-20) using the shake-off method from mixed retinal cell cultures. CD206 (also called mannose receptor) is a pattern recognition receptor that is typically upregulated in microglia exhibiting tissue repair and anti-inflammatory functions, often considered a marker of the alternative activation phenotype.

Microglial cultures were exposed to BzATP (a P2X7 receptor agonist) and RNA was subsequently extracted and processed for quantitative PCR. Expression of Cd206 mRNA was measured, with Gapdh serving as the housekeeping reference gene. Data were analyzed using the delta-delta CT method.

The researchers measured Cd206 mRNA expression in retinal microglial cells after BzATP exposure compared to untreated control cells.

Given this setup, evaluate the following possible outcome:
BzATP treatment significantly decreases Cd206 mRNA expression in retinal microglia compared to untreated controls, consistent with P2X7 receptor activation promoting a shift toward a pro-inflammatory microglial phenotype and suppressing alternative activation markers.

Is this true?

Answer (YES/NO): YES